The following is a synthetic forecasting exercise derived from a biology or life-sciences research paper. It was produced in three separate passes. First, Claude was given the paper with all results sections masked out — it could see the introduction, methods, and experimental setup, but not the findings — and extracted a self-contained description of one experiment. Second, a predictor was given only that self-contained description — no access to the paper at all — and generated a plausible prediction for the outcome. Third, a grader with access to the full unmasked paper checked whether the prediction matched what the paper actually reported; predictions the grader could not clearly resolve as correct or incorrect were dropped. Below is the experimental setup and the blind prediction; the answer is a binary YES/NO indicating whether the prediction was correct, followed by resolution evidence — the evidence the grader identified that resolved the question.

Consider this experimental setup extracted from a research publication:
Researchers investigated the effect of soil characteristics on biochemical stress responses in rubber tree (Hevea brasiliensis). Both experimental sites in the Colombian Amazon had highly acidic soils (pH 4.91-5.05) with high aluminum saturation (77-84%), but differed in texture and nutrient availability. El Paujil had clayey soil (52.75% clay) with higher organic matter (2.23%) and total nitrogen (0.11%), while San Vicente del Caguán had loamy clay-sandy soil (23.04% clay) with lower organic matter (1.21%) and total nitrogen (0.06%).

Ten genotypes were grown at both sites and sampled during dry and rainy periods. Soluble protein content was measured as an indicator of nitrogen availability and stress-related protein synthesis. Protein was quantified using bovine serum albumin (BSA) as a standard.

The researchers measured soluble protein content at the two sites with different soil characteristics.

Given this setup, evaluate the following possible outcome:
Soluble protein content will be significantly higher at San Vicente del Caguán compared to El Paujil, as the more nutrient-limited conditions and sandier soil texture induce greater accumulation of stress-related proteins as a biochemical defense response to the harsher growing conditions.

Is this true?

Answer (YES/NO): NO